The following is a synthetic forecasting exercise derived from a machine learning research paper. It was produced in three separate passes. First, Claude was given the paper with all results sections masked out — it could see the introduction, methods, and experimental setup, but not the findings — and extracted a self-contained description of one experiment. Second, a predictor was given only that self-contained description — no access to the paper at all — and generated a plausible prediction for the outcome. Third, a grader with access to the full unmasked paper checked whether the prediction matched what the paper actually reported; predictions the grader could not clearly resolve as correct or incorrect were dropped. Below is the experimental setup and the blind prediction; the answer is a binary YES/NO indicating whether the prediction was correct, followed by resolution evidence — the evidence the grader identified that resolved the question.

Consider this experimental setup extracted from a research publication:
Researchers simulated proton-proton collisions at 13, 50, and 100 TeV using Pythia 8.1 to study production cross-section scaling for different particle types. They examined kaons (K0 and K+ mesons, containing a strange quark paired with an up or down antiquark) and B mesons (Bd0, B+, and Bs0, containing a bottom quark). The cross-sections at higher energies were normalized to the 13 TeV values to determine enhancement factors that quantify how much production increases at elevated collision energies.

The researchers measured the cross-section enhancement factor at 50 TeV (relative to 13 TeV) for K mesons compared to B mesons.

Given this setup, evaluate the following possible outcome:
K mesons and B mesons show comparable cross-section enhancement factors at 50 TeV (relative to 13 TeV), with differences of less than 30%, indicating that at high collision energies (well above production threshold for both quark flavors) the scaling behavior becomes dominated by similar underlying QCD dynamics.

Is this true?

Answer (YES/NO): NO